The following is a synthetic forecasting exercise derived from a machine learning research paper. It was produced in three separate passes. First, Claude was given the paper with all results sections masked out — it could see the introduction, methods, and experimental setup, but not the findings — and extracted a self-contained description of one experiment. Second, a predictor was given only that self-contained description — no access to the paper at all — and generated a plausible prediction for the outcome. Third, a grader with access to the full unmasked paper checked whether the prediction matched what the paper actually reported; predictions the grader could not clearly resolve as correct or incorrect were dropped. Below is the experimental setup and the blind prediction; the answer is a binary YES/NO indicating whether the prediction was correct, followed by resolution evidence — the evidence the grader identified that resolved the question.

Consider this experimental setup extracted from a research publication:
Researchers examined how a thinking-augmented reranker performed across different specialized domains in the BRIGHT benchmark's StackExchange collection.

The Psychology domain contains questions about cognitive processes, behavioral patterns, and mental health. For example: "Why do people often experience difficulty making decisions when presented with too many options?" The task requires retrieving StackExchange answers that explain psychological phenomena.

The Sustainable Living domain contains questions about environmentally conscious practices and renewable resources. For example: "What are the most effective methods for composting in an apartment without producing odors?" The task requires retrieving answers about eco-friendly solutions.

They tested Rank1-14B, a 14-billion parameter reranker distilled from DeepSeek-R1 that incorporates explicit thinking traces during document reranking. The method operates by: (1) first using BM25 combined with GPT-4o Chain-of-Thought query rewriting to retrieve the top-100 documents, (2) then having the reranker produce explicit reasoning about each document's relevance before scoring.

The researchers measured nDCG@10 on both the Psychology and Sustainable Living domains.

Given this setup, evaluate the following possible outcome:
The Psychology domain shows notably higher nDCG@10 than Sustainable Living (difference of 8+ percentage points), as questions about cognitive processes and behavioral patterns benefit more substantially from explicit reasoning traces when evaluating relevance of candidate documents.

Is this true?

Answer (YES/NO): NO